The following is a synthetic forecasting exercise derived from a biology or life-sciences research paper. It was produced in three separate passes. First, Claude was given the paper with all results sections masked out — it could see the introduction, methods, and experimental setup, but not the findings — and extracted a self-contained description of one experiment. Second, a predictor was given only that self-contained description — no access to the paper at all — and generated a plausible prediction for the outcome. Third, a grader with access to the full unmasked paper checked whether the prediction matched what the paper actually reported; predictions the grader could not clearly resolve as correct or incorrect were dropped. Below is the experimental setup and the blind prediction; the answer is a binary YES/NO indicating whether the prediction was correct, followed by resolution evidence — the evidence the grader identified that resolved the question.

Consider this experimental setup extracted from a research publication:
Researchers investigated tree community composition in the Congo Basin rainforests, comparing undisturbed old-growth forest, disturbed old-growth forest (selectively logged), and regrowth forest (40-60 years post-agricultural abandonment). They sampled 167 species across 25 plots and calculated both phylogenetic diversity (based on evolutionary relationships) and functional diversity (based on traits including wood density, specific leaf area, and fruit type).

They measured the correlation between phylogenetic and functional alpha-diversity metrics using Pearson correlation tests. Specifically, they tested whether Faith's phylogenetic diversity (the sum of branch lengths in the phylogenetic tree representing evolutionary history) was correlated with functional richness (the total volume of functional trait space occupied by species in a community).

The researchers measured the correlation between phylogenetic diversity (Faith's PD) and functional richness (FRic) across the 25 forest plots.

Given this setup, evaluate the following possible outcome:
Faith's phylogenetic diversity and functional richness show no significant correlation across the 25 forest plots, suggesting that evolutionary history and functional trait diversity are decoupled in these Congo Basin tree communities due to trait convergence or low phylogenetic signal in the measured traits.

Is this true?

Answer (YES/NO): YES